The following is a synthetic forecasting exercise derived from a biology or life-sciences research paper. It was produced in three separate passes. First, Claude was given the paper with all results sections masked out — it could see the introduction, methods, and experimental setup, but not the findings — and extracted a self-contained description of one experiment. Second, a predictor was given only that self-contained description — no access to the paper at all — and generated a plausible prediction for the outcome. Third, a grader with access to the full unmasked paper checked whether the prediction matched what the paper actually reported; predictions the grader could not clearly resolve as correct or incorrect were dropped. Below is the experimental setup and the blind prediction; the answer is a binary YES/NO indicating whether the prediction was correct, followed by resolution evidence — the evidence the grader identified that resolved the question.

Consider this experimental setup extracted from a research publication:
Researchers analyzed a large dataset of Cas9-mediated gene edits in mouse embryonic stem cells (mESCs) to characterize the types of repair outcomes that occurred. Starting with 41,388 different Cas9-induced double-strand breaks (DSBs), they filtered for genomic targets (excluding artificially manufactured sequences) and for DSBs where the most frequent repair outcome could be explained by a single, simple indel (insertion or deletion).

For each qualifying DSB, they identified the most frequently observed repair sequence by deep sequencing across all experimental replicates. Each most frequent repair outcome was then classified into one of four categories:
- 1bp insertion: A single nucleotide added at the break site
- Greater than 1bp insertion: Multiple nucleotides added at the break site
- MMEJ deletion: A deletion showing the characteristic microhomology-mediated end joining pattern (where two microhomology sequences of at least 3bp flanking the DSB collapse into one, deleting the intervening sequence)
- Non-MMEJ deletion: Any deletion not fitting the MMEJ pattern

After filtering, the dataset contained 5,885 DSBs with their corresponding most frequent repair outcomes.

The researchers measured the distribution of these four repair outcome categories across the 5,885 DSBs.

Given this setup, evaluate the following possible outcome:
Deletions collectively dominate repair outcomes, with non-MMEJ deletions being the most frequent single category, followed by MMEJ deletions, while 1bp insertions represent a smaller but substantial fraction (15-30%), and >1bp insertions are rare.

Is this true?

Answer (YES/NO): NO